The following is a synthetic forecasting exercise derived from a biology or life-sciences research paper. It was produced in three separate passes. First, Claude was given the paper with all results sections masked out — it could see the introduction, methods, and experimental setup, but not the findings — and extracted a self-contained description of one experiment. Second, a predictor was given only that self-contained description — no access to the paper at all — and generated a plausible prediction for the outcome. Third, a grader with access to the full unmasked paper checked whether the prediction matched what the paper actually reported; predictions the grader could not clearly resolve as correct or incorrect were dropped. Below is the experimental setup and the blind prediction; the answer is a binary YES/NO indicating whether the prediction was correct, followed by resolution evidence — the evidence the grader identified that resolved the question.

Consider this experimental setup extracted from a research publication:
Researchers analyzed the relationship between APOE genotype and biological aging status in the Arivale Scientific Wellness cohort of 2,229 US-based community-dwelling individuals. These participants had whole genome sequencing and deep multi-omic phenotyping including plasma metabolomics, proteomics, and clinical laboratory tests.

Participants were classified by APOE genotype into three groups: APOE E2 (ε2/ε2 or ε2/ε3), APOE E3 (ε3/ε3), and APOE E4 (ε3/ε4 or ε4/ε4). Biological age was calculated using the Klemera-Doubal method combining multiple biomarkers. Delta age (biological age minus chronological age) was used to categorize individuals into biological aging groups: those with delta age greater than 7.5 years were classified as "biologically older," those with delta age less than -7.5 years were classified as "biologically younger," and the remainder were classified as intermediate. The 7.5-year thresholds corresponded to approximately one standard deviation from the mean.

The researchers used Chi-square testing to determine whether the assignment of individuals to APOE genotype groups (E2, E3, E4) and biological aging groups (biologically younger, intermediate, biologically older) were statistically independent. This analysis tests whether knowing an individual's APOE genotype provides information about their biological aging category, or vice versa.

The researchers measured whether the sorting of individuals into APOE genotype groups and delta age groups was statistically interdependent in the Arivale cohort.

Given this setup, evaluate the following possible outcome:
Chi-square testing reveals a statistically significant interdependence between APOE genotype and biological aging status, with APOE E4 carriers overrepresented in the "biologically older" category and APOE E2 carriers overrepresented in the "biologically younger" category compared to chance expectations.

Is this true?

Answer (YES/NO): NO